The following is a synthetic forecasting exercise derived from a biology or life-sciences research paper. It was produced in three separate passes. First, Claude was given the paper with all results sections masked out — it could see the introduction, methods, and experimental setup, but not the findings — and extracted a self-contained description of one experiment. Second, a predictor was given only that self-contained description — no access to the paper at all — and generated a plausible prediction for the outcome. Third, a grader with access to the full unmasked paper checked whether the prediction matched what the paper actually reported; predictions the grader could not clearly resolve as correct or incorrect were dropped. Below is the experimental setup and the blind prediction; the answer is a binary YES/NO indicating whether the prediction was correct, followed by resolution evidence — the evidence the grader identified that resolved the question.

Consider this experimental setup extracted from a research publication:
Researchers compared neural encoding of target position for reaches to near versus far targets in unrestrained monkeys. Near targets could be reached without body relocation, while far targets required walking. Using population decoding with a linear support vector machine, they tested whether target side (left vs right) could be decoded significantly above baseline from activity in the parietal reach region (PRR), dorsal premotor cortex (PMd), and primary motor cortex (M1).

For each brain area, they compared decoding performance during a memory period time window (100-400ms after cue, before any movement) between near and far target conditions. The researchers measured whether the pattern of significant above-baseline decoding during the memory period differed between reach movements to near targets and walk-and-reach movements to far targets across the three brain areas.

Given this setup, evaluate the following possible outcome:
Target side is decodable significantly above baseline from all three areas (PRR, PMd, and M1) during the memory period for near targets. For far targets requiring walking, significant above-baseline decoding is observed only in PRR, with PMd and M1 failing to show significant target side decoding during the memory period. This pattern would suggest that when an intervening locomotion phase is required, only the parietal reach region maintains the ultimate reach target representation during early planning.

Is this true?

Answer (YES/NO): NO